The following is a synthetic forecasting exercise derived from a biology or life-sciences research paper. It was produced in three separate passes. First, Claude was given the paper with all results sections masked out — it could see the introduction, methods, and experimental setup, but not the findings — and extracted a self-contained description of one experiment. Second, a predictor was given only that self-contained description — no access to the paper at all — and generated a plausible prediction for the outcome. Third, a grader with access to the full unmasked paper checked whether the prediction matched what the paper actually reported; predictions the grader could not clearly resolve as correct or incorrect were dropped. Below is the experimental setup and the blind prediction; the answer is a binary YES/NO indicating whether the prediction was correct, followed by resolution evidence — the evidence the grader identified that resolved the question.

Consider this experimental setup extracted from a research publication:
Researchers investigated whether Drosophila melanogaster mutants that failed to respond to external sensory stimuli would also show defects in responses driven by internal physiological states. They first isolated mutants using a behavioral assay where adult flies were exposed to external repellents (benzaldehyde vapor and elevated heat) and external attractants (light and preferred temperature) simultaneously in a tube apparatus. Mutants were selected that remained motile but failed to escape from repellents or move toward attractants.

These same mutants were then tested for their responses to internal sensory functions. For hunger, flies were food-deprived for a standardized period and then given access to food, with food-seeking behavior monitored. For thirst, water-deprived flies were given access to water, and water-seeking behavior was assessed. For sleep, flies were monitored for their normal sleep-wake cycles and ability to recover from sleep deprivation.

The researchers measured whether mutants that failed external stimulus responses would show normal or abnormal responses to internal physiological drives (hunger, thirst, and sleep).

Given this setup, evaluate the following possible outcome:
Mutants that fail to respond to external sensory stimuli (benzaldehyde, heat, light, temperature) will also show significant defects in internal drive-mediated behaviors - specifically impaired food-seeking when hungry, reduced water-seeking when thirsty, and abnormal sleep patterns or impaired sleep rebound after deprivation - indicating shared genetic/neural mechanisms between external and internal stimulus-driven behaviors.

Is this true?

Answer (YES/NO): YES